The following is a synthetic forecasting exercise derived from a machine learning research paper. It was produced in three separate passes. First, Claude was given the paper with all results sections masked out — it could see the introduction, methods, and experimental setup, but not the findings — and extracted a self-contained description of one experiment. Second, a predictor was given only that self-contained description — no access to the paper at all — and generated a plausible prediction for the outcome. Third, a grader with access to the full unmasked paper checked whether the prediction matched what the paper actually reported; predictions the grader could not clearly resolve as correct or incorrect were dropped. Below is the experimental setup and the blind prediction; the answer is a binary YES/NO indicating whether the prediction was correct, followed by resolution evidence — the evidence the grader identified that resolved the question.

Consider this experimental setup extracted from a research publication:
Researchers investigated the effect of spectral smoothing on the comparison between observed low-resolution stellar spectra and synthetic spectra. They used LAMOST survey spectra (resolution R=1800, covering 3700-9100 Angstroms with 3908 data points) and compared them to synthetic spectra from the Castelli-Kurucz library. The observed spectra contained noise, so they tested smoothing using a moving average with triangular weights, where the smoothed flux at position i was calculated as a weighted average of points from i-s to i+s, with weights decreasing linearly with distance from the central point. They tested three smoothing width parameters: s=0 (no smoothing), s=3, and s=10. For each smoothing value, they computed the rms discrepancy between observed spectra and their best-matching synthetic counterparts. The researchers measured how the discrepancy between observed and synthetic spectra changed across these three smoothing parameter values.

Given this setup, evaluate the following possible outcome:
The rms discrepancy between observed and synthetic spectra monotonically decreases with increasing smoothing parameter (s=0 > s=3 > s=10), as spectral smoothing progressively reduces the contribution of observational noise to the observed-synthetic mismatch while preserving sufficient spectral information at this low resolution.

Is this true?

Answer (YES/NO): NO